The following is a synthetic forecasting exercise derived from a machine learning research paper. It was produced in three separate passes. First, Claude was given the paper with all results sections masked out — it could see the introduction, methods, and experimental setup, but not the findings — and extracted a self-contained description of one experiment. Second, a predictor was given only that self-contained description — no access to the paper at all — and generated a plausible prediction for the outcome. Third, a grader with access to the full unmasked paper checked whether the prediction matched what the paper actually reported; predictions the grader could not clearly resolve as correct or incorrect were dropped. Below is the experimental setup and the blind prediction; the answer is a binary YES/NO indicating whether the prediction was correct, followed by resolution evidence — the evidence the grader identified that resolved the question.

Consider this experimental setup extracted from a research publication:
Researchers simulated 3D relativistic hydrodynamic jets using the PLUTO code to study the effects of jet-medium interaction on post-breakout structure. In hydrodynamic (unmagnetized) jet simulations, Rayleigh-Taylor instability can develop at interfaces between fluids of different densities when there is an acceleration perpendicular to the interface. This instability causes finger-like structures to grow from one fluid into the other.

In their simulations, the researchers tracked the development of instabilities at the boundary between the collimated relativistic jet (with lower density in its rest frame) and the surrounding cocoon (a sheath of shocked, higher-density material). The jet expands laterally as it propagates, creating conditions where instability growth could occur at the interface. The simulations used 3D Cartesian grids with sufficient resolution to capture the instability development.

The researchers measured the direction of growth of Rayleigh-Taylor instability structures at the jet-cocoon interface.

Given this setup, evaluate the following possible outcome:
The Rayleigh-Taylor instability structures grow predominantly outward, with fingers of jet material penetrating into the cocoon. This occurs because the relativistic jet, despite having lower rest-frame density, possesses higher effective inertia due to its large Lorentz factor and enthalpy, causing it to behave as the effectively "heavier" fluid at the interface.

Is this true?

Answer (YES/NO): NO